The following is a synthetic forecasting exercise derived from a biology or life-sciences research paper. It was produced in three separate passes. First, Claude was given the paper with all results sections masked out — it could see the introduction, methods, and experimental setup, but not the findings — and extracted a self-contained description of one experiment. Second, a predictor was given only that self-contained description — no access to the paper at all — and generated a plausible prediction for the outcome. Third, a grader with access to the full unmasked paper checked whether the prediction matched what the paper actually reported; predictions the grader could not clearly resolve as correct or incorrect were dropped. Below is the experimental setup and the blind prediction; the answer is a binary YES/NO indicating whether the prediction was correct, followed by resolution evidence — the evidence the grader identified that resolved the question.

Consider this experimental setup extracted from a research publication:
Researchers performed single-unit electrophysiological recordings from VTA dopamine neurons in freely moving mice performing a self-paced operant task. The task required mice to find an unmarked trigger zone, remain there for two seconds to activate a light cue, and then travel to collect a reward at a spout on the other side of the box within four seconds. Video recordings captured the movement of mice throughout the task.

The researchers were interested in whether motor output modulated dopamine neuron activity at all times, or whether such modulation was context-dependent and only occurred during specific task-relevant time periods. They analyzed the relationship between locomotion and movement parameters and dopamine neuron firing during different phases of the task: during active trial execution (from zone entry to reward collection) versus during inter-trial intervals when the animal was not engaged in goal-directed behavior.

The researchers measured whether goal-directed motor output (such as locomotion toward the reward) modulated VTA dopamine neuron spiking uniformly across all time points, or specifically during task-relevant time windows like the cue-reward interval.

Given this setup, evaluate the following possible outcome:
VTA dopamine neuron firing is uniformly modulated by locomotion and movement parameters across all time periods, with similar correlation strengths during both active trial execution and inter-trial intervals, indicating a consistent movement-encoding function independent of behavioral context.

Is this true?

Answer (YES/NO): NO